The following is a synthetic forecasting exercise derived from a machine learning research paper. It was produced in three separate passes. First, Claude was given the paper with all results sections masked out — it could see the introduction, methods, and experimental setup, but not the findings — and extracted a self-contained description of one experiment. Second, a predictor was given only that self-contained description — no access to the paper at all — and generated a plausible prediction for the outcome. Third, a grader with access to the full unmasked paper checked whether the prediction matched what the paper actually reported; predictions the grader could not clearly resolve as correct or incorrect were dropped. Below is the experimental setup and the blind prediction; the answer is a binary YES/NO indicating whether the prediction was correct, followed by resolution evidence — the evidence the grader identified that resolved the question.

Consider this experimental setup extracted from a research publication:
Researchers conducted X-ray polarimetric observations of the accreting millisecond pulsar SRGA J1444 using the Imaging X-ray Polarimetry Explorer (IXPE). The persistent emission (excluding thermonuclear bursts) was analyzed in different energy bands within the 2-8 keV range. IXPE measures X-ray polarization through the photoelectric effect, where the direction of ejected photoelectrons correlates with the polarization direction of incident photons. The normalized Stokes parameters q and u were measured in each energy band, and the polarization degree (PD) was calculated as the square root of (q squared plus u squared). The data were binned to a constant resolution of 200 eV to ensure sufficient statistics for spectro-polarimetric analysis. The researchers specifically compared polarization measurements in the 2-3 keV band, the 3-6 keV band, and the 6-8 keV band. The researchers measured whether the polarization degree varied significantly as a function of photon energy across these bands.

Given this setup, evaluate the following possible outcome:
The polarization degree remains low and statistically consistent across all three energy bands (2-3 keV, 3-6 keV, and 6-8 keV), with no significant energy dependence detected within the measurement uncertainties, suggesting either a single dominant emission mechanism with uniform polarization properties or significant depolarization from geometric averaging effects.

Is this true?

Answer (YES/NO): NO